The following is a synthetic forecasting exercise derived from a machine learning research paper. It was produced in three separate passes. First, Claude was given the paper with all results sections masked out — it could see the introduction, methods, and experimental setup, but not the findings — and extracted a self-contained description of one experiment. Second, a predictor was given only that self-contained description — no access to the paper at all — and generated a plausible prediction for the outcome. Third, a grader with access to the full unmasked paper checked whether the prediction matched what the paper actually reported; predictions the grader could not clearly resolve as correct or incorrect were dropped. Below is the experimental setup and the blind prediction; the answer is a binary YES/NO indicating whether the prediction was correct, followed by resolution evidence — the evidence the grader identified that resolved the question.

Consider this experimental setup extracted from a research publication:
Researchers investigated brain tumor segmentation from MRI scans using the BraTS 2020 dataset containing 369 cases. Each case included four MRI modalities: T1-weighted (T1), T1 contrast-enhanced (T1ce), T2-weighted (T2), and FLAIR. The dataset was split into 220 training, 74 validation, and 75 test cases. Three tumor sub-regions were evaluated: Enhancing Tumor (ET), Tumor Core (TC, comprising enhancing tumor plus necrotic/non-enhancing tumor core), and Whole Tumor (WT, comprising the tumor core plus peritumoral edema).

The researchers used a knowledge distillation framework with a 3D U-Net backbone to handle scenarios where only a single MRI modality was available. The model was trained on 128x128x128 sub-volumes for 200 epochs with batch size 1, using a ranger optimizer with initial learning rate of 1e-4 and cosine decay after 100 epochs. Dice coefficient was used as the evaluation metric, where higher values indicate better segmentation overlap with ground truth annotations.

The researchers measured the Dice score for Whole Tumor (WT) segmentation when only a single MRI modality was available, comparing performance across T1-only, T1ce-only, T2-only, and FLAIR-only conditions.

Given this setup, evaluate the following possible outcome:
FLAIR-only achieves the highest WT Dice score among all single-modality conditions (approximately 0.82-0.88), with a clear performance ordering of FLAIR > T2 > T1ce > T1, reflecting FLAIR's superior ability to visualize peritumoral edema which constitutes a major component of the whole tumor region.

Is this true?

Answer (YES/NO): YES